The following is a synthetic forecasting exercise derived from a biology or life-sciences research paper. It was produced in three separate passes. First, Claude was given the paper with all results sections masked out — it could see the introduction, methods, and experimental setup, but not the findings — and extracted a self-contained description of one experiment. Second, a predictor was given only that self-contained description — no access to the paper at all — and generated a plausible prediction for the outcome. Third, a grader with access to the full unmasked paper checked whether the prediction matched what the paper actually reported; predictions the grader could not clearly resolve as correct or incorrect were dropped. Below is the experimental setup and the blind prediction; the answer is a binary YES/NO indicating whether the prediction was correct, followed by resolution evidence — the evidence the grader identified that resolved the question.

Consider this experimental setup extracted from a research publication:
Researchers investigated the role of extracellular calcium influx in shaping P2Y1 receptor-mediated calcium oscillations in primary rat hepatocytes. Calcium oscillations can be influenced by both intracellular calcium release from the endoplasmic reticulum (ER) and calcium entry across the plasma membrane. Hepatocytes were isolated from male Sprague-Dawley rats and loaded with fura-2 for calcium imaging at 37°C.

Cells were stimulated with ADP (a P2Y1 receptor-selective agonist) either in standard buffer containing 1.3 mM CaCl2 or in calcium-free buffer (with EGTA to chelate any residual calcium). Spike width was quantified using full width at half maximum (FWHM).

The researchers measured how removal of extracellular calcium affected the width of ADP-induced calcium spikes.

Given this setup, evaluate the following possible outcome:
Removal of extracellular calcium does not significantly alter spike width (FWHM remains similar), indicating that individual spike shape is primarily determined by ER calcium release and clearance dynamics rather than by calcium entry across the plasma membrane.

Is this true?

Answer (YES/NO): NO